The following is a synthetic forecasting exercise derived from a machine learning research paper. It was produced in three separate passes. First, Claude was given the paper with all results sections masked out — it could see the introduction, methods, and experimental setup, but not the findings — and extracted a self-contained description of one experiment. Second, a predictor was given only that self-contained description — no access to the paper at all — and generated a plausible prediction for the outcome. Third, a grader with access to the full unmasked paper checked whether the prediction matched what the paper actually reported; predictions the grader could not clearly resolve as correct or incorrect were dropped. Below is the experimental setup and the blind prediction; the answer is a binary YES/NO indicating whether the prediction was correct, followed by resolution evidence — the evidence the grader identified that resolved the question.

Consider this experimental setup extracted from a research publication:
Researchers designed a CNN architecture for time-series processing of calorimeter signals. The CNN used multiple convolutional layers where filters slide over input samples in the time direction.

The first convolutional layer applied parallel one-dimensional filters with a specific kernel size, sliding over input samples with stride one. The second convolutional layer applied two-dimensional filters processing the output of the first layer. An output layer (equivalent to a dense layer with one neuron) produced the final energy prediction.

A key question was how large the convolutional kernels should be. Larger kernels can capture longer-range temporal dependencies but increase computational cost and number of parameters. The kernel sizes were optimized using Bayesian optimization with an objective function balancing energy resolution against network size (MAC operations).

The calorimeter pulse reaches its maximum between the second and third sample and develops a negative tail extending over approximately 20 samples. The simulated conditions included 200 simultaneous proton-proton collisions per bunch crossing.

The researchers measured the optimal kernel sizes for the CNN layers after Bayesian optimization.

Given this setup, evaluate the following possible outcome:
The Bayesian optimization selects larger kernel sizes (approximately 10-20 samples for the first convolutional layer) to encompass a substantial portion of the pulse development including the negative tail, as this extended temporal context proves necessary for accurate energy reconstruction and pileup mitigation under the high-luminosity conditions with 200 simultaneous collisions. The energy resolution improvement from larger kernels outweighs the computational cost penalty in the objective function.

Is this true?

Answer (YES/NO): NO